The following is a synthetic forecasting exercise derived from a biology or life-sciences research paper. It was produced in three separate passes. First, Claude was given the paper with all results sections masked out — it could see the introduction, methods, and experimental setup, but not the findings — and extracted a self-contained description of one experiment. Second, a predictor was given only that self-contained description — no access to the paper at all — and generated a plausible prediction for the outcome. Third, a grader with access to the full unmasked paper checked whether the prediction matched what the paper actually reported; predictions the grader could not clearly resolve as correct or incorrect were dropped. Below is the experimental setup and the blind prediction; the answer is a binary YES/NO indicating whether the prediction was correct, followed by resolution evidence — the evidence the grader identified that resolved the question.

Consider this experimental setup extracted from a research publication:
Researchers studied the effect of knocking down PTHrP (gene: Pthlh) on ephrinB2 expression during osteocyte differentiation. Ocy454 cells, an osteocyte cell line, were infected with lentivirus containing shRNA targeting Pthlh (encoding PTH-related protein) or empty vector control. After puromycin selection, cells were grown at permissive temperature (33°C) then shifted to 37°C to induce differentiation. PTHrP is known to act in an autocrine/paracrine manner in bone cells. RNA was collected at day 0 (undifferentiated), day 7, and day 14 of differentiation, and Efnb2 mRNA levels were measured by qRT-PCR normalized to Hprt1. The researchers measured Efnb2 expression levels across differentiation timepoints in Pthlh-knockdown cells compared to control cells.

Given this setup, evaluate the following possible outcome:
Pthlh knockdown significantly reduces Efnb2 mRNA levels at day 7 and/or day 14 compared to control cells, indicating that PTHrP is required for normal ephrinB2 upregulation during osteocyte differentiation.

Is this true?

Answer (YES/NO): YES